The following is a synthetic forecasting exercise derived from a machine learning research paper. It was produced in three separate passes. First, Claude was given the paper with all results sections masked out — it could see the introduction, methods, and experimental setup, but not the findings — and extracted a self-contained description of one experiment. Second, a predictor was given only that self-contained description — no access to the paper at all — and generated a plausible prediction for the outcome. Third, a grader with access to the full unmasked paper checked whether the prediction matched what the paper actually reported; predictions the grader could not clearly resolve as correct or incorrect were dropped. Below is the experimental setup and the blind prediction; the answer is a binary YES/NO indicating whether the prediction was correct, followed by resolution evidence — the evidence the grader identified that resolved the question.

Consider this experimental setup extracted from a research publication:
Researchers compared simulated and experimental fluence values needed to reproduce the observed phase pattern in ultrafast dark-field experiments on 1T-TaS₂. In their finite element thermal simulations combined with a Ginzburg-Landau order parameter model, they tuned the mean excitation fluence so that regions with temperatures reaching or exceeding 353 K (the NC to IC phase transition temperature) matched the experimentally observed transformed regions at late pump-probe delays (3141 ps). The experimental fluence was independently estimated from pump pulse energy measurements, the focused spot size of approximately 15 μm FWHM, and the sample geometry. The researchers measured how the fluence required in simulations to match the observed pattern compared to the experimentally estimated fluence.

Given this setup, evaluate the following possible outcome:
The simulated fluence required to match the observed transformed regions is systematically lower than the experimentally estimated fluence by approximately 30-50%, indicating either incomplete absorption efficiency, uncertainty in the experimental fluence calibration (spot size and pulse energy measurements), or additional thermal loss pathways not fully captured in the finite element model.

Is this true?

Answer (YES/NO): YES